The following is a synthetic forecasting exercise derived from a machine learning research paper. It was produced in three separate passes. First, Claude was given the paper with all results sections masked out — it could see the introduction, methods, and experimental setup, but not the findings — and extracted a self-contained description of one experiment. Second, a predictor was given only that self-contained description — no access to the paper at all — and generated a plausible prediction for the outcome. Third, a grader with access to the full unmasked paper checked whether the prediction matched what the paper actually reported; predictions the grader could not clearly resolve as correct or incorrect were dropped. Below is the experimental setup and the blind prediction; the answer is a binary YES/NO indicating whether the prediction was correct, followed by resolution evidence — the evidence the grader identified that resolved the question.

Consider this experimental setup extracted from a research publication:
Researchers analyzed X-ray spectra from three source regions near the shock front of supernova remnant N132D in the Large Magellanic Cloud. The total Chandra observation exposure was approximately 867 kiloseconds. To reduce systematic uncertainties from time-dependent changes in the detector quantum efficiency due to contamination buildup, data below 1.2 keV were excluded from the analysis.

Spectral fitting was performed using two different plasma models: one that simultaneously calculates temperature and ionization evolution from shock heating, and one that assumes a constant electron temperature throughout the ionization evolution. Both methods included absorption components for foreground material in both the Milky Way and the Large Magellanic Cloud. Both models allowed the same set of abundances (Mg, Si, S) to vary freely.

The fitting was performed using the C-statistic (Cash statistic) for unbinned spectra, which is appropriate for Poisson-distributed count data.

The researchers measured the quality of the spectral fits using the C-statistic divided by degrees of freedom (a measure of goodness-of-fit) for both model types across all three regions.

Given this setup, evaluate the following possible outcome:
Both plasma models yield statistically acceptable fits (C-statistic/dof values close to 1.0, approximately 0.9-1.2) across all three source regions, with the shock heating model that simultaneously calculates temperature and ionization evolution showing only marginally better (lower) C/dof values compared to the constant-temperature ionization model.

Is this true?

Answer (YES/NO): NO